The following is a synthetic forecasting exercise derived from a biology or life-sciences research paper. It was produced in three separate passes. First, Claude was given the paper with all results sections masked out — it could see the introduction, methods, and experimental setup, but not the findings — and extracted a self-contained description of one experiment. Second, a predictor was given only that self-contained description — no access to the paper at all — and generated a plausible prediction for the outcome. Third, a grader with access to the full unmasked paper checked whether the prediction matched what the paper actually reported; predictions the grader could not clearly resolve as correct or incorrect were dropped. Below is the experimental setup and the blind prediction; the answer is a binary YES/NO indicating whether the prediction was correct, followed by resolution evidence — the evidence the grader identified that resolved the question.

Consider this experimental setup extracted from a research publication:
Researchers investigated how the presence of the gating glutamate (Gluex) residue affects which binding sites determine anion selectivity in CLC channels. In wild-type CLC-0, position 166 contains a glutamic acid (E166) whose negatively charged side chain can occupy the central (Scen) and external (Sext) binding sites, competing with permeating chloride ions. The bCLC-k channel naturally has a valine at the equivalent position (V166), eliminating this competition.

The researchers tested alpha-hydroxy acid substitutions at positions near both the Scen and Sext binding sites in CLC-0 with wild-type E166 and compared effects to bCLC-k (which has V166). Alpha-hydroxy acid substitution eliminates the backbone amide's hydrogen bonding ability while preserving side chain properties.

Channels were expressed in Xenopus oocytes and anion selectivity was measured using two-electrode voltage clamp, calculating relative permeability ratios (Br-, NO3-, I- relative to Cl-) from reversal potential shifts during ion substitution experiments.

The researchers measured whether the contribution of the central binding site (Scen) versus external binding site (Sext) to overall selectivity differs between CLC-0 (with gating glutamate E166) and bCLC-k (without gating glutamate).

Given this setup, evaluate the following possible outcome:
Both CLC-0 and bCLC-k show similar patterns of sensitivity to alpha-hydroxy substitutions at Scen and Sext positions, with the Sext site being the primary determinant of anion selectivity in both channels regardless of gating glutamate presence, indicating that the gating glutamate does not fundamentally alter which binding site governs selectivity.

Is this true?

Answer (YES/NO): NO